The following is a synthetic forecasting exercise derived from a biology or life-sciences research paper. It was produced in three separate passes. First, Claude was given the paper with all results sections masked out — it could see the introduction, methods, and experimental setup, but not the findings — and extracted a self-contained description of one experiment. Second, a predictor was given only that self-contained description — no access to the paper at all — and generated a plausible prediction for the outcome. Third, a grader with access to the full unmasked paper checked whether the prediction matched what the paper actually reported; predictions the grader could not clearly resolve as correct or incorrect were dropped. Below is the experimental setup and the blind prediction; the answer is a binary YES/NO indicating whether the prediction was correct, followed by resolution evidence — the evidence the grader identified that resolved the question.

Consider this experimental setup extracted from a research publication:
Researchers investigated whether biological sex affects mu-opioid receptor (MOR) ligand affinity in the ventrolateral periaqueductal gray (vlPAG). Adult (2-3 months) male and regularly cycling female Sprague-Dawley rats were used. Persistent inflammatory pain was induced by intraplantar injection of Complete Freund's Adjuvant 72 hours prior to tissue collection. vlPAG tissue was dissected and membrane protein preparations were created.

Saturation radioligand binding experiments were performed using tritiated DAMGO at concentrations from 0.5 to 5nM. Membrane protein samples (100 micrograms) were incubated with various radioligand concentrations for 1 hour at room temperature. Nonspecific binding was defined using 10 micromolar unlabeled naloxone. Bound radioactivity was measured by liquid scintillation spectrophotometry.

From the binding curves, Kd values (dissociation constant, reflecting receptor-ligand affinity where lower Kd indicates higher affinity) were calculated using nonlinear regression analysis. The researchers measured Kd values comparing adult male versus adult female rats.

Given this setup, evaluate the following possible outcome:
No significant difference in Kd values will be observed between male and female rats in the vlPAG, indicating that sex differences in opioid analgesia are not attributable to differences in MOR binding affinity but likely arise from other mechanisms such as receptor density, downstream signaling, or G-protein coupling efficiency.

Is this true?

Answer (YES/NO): YES